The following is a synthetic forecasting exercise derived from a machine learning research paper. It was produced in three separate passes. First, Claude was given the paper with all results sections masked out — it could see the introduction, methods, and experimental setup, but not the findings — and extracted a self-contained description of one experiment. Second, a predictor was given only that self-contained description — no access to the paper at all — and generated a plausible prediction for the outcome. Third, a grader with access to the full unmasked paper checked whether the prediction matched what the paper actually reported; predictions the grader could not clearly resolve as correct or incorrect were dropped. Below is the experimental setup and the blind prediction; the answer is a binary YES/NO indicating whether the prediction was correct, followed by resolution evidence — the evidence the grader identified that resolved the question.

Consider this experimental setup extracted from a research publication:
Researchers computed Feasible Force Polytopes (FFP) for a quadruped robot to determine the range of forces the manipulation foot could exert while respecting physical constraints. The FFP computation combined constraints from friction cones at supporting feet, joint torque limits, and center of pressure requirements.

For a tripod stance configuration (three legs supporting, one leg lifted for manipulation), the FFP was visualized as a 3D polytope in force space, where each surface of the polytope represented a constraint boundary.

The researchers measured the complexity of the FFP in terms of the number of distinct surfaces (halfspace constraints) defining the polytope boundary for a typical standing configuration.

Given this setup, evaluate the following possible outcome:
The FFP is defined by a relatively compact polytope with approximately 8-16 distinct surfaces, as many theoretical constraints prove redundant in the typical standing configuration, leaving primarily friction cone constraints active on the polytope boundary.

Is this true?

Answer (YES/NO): NO